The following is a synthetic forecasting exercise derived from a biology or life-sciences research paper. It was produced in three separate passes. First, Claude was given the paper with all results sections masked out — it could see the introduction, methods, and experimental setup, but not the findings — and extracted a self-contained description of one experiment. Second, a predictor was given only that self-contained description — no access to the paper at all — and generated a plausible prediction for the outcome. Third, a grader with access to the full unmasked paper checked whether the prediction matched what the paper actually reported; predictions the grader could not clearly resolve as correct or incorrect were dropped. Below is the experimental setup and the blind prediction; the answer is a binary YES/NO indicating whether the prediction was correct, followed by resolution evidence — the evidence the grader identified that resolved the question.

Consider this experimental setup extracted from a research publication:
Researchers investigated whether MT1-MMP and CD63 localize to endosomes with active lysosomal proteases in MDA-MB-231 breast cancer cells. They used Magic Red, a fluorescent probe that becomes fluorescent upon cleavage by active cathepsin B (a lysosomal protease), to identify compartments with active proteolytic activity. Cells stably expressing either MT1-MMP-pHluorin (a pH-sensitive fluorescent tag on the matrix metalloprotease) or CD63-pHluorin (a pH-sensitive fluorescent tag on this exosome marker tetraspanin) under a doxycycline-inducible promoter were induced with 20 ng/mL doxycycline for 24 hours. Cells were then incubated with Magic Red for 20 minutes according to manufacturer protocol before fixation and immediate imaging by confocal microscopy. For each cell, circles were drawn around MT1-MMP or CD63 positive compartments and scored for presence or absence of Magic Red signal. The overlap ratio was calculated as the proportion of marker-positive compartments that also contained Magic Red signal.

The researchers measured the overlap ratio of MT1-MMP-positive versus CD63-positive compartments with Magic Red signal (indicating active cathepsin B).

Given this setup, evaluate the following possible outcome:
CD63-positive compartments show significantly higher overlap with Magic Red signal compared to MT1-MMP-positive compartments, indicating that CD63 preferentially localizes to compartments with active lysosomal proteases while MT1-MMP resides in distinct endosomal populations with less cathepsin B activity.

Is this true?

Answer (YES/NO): NO